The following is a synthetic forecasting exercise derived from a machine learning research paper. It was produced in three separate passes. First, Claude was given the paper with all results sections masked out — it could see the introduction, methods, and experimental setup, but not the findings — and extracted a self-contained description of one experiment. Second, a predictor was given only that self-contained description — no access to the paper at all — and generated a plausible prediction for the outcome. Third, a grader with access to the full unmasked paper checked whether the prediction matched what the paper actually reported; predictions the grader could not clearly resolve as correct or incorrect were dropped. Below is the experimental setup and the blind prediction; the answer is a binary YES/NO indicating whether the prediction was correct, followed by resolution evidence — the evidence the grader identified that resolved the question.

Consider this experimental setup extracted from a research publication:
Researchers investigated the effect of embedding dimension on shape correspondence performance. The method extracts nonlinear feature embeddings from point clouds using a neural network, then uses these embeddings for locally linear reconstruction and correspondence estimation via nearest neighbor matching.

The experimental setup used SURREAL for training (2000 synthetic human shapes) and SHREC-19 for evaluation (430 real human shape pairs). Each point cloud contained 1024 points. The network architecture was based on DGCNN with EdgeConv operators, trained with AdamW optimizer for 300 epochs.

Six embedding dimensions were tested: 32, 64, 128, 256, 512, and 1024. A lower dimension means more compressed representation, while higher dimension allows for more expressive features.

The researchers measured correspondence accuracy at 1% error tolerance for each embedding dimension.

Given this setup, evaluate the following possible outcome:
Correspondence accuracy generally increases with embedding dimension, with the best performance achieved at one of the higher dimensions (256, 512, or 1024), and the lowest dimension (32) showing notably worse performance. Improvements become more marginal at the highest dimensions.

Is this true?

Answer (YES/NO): YES